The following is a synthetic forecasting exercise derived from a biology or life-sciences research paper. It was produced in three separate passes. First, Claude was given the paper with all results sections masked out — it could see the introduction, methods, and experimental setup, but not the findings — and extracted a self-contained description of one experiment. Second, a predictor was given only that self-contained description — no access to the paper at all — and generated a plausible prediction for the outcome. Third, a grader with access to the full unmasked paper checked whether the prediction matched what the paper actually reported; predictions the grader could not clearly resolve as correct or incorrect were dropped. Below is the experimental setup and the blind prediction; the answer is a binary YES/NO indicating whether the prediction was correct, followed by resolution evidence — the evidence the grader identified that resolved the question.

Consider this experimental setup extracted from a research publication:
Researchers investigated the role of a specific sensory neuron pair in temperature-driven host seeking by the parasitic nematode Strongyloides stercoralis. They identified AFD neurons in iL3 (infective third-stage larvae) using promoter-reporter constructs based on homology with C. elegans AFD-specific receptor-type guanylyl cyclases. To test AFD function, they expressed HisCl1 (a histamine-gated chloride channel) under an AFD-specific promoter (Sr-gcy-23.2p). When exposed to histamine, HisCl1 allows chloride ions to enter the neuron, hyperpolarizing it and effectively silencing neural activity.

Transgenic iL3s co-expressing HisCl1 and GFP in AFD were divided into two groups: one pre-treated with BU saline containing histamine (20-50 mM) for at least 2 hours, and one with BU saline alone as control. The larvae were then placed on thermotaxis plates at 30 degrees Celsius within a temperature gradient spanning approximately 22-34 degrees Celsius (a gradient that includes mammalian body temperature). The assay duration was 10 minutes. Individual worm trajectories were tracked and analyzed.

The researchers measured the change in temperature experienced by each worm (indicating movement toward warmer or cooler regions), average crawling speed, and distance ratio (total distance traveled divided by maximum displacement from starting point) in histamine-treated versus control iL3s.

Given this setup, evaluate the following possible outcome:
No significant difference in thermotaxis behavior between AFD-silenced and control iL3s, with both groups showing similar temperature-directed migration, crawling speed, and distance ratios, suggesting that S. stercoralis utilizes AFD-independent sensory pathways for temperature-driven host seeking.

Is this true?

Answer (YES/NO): NO